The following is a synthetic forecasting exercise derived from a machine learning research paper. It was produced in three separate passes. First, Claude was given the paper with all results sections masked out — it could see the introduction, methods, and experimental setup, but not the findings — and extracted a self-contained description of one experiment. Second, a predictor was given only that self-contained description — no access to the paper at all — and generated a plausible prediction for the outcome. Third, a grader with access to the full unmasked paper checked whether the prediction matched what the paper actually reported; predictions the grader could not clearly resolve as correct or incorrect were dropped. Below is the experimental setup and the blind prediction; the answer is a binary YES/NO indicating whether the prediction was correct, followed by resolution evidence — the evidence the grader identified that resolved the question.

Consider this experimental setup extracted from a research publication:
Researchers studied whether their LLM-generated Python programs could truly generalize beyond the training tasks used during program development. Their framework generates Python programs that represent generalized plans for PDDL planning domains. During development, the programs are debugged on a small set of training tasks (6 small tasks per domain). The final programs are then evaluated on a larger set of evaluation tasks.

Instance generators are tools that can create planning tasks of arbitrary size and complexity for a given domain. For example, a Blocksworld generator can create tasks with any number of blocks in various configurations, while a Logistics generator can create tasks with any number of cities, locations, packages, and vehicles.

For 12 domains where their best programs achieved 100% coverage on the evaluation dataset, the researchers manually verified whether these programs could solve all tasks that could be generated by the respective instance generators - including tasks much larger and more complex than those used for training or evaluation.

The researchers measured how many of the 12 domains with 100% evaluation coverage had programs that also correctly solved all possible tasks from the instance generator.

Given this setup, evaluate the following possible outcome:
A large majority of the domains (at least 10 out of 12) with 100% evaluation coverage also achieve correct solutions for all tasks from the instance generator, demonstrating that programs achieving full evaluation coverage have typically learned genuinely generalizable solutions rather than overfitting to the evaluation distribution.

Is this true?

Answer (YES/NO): YES